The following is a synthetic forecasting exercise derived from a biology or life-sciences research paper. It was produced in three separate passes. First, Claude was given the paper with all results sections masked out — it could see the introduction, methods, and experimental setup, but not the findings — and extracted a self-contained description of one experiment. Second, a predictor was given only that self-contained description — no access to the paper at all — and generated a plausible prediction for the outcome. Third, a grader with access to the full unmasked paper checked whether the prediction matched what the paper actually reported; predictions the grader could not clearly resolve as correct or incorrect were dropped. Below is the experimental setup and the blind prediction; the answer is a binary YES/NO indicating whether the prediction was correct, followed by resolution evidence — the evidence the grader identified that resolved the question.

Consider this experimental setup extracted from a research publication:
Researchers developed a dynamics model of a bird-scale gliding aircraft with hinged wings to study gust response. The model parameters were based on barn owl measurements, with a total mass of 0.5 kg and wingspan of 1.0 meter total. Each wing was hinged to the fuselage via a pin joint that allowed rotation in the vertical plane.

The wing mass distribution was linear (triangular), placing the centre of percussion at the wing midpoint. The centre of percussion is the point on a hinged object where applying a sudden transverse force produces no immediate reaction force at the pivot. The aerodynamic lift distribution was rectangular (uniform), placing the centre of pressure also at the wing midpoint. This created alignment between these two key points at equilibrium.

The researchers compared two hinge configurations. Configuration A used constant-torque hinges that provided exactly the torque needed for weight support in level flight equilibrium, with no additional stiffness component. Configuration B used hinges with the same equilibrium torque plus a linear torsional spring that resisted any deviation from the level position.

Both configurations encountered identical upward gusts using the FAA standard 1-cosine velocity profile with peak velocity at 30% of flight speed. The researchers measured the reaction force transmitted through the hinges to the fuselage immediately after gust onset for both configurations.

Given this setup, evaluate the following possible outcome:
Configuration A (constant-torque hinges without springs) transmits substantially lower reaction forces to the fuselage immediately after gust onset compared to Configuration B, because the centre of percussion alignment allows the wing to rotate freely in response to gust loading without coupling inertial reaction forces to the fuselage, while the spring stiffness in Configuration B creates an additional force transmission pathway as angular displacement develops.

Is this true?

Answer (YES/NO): YES